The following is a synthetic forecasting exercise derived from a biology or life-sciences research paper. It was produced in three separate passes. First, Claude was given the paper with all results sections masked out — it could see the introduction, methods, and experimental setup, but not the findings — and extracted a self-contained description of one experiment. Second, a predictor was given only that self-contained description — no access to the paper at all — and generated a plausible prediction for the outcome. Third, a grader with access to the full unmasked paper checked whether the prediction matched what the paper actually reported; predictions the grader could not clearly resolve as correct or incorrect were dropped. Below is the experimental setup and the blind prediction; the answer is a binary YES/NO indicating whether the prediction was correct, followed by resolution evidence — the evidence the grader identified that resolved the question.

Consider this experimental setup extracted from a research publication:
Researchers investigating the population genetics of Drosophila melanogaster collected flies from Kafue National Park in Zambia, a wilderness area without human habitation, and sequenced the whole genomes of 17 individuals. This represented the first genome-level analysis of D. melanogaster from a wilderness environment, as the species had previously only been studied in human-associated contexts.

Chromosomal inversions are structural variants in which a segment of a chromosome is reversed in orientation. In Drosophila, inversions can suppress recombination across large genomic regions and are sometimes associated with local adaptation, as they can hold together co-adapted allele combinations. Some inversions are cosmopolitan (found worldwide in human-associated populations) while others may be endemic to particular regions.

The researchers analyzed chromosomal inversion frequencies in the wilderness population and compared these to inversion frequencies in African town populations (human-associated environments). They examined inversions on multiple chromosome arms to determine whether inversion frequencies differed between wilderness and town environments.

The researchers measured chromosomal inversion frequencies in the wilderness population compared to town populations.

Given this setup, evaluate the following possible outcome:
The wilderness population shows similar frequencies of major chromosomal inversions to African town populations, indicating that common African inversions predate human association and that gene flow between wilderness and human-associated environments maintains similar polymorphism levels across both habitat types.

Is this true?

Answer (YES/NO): NO